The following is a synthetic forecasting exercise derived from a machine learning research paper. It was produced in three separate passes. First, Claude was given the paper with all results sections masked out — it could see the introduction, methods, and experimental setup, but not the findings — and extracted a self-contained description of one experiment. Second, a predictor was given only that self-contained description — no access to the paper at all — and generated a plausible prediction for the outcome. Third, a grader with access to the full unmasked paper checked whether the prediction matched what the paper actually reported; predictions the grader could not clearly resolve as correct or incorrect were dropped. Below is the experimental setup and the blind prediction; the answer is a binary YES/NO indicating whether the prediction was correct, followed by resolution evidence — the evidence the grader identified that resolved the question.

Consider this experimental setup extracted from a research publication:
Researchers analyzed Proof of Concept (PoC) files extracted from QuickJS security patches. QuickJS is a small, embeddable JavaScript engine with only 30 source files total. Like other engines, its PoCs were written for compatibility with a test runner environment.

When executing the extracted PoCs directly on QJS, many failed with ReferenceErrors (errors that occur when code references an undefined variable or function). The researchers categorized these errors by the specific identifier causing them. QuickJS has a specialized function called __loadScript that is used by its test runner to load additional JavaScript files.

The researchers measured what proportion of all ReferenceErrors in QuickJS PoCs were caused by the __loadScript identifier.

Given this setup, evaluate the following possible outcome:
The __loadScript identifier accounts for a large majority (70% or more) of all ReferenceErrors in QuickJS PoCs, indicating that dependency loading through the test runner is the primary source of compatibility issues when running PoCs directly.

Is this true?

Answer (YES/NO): YES